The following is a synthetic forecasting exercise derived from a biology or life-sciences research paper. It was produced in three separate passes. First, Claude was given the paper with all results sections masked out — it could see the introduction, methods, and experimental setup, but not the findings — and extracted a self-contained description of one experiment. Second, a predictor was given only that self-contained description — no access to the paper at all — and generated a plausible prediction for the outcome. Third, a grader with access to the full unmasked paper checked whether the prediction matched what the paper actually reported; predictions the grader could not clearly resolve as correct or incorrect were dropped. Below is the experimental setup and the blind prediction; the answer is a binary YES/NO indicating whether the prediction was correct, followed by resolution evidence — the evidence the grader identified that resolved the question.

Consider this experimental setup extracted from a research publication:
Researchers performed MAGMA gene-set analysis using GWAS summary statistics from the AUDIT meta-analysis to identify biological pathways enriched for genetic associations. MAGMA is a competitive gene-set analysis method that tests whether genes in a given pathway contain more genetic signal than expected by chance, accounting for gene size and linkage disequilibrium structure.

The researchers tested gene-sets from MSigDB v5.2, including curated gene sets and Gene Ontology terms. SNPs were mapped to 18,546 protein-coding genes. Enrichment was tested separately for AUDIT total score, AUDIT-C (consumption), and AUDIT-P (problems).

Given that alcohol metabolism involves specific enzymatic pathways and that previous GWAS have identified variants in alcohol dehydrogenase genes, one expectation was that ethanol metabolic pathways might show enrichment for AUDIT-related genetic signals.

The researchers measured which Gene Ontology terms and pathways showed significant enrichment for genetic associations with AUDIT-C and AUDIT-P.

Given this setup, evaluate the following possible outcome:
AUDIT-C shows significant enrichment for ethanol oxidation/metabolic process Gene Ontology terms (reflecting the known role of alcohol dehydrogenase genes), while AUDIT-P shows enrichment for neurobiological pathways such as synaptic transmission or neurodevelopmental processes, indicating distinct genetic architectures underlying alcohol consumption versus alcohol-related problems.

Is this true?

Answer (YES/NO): NO